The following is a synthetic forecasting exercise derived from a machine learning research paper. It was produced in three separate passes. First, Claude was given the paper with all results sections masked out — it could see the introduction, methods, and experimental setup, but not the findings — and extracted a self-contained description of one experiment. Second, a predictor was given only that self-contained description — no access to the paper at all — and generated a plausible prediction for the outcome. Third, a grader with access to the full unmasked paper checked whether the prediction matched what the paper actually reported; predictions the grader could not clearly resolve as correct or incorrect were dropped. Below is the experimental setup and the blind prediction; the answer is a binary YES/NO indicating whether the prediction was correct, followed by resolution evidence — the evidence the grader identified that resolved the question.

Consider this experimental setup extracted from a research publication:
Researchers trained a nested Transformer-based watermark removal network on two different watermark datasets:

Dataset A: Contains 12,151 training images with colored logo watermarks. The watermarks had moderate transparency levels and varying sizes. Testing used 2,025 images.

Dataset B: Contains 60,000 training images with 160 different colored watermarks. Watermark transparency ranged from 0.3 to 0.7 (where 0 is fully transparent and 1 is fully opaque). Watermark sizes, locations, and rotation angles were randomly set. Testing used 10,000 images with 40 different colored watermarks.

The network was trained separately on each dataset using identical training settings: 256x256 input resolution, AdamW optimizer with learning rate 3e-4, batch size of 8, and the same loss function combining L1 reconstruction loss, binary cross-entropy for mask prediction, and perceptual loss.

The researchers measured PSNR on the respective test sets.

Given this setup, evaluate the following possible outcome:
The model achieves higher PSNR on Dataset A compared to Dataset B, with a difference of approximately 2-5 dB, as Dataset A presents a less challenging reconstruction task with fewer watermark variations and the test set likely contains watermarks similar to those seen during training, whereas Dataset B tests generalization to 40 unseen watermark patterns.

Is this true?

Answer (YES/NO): NO